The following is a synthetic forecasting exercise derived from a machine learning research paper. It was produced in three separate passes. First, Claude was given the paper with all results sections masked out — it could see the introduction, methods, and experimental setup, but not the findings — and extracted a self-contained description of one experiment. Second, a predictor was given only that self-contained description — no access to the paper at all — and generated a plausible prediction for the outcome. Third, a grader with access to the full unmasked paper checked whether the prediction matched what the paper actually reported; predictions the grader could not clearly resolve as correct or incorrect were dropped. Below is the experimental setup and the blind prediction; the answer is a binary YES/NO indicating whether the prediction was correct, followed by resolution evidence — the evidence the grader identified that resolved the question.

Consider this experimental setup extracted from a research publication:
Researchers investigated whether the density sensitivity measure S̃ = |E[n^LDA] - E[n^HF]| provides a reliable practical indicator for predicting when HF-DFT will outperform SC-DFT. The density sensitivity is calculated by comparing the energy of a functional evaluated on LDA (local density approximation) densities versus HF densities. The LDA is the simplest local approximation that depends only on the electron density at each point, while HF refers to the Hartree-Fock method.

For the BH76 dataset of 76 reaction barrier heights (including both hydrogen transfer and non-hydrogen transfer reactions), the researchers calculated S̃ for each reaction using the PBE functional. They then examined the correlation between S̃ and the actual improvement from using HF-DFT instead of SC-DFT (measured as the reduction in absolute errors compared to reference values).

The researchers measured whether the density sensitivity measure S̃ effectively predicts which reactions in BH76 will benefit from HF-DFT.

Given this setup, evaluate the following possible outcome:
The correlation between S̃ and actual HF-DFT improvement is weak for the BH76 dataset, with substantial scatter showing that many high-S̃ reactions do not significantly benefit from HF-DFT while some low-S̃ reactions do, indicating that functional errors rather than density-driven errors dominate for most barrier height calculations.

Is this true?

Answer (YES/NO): NO